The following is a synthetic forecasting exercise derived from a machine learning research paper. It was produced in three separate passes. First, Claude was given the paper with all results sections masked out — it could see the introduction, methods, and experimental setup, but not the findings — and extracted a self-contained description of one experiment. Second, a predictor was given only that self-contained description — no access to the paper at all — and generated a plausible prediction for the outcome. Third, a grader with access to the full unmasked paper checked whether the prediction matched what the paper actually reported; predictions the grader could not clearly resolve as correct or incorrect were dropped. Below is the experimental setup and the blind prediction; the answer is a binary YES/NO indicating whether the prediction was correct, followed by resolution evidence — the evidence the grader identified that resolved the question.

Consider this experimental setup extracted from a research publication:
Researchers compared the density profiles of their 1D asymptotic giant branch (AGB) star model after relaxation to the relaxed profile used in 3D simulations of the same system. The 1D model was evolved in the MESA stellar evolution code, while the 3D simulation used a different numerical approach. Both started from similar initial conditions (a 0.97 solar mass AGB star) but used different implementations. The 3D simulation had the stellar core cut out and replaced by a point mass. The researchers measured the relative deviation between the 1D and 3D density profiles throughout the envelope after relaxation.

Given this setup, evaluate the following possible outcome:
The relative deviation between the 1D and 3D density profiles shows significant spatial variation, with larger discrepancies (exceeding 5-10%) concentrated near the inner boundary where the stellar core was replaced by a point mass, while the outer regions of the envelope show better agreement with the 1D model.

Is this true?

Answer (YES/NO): NO